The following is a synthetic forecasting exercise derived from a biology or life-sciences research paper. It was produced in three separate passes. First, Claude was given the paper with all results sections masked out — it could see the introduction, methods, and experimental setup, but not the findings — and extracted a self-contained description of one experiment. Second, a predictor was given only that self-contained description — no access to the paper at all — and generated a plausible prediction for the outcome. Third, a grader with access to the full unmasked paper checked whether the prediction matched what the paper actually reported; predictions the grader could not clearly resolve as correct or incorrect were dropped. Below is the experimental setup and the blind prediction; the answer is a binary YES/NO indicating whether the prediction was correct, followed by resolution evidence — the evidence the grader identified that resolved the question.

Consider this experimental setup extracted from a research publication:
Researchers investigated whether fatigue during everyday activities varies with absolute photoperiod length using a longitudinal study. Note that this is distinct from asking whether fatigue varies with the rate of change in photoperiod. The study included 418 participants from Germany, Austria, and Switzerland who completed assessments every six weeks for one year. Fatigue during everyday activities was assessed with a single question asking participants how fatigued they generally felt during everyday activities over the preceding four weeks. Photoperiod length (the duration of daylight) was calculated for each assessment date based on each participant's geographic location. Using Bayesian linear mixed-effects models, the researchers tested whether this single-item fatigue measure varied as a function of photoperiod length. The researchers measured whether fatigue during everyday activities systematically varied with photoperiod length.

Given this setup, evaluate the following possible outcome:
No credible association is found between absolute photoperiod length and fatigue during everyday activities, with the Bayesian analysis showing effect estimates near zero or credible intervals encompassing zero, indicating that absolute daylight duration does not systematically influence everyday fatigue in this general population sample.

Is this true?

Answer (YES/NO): NO